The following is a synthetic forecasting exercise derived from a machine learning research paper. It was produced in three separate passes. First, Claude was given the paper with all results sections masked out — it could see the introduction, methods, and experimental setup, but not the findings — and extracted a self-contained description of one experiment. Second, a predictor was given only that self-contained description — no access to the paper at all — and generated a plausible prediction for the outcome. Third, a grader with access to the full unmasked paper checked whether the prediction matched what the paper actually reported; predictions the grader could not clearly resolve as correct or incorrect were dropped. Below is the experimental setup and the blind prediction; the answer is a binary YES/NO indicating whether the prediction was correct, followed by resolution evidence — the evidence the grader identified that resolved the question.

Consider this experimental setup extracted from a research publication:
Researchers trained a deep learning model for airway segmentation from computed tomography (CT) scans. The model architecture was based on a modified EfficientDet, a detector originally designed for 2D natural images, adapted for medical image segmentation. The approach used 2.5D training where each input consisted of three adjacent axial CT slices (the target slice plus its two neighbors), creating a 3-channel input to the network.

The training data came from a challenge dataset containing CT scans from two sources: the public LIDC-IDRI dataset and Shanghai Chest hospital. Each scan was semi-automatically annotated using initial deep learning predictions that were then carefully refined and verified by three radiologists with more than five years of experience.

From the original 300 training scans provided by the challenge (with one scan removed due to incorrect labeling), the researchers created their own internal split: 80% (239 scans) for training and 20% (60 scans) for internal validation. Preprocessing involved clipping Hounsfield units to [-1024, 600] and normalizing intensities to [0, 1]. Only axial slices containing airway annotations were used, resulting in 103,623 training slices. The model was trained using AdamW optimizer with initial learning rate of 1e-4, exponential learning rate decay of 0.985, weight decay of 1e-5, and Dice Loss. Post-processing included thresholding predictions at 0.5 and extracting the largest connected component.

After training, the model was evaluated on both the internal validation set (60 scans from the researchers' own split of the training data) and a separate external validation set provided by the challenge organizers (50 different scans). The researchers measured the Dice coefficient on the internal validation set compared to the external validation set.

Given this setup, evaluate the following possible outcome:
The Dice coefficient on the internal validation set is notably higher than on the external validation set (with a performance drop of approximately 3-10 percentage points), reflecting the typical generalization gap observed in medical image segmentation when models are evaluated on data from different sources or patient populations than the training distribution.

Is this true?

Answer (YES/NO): NO